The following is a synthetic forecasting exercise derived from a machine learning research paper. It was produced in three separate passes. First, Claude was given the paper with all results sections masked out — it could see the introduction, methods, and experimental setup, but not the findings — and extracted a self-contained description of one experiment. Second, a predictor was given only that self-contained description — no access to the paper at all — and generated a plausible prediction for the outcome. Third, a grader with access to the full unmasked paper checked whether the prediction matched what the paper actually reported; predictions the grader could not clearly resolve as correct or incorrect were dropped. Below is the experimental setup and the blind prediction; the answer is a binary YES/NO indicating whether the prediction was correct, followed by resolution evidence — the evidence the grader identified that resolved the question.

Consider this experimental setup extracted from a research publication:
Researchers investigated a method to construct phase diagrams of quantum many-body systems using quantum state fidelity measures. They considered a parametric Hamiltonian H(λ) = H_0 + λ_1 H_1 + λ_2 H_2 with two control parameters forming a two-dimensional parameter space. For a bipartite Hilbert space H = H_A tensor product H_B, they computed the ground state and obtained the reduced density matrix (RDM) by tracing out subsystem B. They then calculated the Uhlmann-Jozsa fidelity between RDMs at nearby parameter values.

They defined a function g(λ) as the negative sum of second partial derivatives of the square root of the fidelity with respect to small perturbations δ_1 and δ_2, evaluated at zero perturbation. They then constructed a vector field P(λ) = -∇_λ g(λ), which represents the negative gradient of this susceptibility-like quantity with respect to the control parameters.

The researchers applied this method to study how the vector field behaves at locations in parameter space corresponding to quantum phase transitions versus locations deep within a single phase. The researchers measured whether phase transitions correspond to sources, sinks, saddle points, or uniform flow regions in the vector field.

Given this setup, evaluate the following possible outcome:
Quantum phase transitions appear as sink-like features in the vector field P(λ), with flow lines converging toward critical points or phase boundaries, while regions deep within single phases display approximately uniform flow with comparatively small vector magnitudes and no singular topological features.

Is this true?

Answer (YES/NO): NO